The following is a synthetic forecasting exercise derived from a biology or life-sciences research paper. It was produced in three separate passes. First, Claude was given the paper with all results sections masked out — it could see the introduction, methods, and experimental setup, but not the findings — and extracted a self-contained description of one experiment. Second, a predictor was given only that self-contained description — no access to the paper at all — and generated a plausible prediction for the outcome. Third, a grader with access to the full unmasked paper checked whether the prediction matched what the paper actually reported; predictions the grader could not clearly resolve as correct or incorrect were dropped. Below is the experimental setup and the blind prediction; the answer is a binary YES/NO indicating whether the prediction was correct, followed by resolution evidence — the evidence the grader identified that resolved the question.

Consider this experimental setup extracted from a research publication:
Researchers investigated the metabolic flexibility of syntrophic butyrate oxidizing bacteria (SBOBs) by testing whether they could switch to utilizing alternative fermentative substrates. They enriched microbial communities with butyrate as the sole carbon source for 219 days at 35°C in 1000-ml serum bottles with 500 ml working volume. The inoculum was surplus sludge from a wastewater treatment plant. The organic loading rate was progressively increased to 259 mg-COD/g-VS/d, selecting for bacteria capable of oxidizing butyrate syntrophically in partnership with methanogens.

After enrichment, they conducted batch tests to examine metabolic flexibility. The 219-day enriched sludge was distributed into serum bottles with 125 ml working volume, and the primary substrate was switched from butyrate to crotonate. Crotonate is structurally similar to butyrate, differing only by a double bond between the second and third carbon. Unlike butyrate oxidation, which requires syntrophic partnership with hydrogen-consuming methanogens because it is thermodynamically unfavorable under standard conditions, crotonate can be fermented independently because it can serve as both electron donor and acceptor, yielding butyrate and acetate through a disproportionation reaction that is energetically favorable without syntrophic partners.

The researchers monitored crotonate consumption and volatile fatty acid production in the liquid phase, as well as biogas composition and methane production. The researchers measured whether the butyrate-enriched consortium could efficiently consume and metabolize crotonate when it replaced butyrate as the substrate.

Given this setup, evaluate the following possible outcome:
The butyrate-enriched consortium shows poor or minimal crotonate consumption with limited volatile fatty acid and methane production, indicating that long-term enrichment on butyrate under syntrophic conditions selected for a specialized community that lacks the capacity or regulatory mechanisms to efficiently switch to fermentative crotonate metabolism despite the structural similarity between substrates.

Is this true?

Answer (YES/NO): NO